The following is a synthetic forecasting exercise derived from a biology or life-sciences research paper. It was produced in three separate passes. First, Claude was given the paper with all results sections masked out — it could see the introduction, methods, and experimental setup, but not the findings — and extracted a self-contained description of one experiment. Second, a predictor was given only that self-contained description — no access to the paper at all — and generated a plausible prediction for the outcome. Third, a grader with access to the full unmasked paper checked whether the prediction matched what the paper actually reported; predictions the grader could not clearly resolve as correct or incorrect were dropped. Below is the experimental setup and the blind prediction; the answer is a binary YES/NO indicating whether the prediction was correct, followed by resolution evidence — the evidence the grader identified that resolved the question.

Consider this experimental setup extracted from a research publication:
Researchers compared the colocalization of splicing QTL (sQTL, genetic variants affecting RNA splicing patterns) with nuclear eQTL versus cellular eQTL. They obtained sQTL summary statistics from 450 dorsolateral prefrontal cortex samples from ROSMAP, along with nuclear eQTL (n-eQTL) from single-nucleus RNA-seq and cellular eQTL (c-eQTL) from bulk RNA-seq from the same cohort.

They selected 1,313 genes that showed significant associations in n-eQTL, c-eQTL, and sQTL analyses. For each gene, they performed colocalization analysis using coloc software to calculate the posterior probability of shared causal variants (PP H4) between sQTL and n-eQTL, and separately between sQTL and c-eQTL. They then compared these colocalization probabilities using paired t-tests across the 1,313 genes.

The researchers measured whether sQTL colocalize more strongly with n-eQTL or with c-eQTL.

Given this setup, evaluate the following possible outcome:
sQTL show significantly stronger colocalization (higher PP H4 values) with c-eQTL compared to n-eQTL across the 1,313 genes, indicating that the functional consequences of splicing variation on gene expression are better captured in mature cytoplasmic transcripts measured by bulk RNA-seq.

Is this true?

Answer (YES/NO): NO